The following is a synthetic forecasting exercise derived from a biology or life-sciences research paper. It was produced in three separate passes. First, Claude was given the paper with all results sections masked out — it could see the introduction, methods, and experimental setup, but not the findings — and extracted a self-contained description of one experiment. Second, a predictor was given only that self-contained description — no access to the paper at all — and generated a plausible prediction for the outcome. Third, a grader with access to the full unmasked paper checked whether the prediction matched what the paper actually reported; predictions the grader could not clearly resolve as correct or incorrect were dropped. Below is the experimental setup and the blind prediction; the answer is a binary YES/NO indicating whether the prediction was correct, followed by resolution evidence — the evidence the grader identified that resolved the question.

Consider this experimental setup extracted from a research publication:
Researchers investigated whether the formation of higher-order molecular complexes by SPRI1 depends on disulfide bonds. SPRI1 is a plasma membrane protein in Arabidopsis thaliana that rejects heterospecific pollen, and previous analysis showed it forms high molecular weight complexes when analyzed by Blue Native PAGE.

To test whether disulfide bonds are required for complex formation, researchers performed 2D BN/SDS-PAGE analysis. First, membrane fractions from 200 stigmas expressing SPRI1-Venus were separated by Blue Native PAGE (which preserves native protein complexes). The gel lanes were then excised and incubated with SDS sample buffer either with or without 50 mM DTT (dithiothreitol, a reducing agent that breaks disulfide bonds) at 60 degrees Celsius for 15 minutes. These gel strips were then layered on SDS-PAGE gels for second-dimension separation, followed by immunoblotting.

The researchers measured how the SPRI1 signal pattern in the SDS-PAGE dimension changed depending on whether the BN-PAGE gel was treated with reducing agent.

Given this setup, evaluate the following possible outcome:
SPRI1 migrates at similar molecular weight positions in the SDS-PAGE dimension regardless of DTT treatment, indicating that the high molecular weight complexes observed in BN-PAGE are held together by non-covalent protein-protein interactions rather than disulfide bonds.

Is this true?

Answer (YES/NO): NO